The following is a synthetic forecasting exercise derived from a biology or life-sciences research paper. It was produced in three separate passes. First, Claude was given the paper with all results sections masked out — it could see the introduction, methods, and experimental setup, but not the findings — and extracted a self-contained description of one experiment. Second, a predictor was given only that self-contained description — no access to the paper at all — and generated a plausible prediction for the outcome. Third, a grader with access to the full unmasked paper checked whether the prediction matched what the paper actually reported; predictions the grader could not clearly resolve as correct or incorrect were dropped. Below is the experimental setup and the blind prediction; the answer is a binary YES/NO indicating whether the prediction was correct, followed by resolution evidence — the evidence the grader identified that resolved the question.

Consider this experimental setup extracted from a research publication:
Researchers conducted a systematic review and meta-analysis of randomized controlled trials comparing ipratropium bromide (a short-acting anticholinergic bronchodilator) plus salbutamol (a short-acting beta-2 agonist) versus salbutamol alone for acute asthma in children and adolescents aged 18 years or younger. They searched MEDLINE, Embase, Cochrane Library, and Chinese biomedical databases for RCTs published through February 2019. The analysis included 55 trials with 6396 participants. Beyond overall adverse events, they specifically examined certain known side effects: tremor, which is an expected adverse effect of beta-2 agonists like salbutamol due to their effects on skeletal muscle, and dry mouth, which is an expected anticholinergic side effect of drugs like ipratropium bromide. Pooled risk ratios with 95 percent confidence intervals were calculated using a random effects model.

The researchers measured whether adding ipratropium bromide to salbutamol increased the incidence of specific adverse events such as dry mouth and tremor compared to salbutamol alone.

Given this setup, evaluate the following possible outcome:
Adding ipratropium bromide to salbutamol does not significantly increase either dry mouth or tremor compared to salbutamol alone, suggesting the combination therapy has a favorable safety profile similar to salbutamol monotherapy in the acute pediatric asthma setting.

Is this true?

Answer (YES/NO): YES